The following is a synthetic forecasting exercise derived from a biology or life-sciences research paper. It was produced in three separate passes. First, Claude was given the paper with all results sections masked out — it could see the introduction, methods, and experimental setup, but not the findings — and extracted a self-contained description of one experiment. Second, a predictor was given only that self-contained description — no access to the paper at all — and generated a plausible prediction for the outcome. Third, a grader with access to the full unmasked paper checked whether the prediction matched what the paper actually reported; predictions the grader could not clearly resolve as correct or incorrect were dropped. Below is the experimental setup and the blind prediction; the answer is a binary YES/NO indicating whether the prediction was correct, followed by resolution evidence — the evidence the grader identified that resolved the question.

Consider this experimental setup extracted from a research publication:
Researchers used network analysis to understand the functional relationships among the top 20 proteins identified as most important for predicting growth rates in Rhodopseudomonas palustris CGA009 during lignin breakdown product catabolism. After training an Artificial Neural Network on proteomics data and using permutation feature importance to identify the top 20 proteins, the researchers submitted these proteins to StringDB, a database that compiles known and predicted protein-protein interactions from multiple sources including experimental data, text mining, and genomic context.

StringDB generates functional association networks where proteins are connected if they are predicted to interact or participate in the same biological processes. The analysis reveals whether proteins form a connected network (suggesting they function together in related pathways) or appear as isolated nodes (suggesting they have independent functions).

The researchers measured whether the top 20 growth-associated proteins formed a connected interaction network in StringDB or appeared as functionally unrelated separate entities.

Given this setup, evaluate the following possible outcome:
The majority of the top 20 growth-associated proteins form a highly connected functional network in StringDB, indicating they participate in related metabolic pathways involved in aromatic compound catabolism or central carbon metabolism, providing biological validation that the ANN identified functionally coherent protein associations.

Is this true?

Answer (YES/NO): NO